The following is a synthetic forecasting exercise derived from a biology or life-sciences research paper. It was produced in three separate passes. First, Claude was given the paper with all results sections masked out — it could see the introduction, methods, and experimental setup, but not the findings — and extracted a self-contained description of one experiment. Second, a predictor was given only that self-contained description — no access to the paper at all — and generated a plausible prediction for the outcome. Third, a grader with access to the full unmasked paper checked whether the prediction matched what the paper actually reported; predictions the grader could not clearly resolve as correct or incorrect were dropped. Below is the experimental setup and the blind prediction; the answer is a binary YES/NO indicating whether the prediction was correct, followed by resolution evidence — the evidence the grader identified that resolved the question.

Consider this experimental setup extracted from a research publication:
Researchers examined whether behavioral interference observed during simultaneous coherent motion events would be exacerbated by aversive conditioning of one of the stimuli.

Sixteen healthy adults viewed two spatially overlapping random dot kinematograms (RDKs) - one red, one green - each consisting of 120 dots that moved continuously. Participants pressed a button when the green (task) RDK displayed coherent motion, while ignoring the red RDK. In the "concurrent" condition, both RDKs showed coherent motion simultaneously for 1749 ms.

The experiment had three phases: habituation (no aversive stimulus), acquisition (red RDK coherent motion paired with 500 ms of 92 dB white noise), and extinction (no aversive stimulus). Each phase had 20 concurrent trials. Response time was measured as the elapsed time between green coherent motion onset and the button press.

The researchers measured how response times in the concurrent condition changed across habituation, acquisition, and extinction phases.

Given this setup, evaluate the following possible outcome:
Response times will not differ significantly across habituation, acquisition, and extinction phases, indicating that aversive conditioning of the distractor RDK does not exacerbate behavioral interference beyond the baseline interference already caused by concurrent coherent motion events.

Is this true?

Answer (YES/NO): NO